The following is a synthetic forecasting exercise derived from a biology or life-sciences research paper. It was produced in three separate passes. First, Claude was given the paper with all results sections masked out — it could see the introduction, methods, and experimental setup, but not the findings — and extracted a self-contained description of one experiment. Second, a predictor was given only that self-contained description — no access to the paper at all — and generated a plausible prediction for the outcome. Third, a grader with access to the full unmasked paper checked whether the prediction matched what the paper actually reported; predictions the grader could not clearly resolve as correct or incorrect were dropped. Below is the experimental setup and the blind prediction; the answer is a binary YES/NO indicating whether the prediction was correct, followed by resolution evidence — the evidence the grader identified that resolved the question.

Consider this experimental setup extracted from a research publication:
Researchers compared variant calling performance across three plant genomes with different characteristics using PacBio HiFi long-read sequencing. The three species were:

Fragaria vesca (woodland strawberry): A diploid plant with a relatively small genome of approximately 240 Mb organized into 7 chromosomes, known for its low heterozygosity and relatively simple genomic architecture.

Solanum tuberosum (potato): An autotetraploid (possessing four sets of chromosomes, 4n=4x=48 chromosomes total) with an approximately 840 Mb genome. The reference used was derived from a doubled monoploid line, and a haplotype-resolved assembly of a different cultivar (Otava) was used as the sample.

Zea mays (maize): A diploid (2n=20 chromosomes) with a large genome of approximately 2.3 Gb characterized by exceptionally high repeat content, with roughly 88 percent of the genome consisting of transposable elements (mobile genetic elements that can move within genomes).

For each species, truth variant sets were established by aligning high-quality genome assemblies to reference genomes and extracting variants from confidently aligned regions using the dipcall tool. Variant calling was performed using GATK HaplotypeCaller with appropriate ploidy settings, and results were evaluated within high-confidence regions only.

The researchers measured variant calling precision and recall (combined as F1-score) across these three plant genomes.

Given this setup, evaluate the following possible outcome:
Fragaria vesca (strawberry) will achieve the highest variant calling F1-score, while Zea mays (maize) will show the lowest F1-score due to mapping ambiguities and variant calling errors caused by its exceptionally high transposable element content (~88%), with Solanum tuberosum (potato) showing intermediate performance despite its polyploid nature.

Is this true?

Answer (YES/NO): YES